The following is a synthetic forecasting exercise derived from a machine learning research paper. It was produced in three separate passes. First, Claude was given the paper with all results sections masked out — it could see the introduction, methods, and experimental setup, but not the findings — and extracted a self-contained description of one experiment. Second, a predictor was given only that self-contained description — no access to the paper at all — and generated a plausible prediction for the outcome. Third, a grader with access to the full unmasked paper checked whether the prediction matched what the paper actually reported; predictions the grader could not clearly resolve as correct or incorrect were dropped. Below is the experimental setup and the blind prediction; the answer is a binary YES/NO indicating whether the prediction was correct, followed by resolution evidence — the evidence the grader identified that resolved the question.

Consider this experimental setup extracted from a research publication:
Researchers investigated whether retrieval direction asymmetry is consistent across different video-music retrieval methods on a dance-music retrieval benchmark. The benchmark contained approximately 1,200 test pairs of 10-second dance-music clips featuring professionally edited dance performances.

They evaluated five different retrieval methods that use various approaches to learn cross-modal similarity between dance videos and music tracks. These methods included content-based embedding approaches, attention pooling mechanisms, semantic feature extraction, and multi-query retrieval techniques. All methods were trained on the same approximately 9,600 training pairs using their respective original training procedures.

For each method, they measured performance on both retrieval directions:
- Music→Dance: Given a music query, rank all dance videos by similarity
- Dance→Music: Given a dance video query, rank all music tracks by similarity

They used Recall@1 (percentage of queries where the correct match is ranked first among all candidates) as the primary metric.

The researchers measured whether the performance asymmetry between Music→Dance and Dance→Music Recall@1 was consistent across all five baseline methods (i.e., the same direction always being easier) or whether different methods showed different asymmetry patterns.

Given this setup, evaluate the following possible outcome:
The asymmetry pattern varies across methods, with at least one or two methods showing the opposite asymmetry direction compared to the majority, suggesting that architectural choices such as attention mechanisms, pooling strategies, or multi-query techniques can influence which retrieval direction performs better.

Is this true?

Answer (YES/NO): YES